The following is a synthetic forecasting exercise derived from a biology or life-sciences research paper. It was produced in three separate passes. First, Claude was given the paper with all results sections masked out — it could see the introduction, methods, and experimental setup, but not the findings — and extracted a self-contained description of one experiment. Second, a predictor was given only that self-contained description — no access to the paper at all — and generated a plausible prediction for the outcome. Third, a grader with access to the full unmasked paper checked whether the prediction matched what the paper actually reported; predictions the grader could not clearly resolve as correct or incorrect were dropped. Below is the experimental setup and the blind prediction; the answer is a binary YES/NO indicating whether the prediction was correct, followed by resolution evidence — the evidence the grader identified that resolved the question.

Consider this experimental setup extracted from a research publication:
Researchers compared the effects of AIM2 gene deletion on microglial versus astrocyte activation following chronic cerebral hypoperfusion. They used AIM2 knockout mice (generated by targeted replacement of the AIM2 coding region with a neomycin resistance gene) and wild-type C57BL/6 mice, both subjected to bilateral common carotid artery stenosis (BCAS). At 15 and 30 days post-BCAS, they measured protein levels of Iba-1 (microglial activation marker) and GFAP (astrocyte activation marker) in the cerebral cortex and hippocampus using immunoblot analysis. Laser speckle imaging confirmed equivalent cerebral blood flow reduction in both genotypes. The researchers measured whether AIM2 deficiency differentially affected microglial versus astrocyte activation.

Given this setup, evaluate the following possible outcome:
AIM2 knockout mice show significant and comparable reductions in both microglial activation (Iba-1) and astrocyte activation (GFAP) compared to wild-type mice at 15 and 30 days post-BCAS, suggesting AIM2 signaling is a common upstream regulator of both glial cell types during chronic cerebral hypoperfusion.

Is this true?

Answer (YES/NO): NO